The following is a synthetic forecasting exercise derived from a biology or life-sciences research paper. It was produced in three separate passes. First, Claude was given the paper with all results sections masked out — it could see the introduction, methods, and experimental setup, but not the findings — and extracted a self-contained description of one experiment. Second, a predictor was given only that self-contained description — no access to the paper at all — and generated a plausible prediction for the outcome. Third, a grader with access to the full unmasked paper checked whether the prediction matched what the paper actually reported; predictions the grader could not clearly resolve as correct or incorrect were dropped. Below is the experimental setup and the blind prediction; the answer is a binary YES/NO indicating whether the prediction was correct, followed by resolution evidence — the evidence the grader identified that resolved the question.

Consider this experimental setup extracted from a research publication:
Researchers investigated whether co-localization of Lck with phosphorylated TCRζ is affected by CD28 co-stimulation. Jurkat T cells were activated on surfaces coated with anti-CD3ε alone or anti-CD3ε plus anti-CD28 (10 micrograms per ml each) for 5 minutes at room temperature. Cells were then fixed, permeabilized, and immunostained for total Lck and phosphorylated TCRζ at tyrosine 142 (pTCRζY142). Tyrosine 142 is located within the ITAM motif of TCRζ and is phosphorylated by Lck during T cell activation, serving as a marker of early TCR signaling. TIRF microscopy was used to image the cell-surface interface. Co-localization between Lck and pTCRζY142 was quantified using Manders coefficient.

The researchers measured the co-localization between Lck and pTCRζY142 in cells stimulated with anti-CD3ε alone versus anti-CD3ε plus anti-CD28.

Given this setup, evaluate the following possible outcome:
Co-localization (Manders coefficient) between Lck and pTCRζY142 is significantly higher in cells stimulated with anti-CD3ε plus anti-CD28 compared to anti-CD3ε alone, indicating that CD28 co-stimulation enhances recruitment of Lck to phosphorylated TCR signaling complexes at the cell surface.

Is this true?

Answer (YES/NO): YES